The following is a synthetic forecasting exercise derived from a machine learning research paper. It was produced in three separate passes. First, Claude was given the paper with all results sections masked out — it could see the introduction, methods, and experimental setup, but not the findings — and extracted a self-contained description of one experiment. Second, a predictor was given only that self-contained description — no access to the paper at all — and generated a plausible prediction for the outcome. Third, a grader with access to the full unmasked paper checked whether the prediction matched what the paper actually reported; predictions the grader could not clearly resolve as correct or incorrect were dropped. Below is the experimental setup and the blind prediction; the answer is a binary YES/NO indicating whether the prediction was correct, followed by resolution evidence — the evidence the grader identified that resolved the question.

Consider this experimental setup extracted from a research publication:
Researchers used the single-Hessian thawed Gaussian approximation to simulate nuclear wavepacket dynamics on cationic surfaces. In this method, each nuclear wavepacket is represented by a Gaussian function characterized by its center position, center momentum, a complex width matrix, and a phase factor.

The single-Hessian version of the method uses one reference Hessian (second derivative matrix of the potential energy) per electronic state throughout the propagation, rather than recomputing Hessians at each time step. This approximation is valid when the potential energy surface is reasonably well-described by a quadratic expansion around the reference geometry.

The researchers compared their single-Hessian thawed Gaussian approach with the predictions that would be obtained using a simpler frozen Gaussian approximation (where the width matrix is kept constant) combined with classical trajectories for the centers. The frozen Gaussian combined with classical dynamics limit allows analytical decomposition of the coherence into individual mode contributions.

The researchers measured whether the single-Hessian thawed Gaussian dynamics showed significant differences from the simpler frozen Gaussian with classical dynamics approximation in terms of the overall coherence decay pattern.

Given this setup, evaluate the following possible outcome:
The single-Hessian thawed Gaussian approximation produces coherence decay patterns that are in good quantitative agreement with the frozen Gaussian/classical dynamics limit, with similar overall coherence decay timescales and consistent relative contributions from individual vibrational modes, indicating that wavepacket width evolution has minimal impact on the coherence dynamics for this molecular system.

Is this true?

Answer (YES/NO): YES